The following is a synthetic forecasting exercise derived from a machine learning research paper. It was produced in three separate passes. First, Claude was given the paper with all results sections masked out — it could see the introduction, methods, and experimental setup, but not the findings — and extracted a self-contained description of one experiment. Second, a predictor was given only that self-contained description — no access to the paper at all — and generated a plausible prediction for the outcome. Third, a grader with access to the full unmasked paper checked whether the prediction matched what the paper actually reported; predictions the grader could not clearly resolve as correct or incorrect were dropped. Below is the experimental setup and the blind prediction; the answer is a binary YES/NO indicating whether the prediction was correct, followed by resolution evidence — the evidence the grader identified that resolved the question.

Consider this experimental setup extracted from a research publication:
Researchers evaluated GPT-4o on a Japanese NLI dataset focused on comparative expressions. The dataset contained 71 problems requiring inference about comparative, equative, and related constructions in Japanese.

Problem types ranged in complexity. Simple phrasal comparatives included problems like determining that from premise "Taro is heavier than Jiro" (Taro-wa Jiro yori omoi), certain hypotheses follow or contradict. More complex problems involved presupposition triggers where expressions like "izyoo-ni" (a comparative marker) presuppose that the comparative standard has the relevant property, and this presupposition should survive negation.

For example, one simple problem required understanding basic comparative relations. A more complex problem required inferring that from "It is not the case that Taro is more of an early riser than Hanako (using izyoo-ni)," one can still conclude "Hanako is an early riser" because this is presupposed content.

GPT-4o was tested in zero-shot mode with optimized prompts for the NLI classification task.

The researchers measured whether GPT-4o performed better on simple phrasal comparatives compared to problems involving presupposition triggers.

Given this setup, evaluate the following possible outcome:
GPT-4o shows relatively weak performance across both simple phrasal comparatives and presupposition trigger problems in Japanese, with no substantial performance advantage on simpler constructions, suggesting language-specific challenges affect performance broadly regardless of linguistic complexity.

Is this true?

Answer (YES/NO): NO